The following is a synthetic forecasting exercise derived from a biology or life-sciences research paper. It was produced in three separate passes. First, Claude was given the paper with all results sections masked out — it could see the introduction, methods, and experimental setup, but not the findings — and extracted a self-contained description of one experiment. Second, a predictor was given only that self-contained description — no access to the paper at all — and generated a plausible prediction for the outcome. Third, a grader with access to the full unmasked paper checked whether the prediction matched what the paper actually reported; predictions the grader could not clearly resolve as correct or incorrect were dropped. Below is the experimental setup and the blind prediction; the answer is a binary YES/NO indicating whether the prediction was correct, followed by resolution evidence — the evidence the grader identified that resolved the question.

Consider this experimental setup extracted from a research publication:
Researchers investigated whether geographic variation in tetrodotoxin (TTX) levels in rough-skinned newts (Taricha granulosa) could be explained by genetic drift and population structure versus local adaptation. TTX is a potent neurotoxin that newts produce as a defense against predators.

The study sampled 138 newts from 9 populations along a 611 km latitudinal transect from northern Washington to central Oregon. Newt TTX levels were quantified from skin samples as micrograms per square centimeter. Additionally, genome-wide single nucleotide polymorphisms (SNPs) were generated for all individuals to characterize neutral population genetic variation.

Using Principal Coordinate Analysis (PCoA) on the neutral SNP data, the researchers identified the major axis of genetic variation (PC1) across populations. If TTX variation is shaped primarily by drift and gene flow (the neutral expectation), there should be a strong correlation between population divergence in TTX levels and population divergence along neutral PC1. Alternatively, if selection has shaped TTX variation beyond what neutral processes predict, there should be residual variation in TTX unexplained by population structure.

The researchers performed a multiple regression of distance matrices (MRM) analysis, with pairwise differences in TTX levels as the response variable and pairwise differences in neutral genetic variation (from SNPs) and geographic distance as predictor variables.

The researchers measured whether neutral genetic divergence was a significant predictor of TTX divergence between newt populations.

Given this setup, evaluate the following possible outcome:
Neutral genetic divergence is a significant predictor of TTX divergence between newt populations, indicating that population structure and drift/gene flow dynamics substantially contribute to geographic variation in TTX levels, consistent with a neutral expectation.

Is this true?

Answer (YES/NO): YES